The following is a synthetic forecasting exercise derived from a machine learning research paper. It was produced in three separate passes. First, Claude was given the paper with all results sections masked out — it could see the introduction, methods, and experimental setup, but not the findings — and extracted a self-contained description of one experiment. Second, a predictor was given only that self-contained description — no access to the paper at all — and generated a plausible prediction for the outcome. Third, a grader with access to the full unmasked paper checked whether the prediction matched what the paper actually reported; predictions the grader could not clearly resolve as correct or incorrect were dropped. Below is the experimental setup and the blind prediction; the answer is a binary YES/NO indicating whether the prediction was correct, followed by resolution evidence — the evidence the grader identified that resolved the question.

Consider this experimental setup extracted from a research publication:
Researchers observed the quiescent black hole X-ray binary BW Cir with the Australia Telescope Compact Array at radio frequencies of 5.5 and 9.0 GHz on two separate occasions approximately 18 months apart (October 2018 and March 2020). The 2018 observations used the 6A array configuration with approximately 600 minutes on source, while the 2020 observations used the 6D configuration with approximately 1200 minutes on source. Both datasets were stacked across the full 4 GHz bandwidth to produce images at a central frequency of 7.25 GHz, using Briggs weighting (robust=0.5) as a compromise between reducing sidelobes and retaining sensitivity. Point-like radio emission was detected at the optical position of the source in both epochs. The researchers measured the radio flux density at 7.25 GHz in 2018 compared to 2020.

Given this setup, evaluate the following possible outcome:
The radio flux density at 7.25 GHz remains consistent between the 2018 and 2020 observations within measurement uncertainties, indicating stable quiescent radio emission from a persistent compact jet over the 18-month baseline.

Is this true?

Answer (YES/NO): YES